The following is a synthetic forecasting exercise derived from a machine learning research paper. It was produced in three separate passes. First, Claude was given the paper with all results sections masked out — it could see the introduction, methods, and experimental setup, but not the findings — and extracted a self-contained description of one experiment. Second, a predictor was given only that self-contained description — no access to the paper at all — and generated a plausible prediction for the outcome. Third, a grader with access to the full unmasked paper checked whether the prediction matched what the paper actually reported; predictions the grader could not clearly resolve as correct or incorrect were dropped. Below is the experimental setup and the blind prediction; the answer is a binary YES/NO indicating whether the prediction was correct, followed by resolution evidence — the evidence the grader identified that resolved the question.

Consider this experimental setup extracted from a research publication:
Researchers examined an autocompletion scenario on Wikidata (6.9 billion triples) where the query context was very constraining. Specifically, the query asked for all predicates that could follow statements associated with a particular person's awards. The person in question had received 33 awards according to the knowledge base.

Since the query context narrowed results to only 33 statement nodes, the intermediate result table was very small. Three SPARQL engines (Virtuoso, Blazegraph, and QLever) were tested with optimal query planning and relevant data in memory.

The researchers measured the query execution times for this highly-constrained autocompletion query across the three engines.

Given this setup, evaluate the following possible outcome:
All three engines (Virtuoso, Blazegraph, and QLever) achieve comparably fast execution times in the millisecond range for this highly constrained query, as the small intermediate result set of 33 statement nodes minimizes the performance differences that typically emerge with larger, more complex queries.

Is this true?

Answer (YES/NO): NO